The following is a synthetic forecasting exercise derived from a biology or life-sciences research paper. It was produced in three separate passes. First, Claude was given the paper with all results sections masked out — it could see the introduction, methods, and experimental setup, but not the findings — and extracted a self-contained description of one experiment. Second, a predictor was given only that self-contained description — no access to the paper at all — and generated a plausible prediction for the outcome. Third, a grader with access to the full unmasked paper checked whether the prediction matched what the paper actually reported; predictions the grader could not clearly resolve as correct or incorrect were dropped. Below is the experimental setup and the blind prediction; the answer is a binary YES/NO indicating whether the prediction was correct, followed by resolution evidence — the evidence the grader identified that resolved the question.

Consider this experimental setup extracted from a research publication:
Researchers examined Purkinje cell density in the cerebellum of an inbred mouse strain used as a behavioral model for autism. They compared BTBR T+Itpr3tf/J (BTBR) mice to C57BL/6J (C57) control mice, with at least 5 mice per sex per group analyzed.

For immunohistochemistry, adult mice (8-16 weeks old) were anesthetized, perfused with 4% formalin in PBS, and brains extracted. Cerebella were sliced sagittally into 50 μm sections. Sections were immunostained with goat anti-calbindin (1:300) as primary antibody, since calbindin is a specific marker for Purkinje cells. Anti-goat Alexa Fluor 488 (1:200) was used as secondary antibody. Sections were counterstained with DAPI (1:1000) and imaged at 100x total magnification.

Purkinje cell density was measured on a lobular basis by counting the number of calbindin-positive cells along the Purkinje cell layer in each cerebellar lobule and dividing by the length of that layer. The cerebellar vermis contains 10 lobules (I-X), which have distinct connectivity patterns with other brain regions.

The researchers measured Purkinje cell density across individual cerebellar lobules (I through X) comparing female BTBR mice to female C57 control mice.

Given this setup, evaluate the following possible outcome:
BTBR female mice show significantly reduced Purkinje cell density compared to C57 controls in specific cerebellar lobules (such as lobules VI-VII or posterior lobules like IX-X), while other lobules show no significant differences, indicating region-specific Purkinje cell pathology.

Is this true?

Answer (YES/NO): NO